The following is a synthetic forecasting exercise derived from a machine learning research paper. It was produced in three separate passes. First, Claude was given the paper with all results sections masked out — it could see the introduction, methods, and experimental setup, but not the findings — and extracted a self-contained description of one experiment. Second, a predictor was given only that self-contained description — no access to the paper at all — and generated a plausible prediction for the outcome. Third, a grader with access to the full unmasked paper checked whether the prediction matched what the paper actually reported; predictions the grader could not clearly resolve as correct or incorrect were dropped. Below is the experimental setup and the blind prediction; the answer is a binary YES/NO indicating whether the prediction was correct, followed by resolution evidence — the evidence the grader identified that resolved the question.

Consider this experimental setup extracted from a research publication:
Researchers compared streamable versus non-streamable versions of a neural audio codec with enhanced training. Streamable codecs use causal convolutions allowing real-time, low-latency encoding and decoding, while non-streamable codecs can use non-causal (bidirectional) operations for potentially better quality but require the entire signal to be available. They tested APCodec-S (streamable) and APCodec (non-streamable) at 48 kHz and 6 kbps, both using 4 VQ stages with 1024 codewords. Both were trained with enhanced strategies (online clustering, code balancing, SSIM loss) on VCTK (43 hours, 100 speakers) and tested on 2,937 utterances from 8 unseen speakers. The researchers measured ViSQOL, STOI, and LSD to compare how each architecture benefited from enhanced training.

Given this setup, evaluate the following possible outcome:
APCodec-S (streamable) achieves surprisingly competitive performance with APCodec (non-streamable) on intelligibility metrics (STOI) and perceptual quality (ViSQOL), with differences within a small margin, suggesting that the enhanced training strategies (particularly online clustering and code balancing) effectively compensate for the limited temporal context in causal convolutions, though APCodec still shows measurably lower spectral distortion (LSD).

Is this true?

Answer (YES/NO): NO